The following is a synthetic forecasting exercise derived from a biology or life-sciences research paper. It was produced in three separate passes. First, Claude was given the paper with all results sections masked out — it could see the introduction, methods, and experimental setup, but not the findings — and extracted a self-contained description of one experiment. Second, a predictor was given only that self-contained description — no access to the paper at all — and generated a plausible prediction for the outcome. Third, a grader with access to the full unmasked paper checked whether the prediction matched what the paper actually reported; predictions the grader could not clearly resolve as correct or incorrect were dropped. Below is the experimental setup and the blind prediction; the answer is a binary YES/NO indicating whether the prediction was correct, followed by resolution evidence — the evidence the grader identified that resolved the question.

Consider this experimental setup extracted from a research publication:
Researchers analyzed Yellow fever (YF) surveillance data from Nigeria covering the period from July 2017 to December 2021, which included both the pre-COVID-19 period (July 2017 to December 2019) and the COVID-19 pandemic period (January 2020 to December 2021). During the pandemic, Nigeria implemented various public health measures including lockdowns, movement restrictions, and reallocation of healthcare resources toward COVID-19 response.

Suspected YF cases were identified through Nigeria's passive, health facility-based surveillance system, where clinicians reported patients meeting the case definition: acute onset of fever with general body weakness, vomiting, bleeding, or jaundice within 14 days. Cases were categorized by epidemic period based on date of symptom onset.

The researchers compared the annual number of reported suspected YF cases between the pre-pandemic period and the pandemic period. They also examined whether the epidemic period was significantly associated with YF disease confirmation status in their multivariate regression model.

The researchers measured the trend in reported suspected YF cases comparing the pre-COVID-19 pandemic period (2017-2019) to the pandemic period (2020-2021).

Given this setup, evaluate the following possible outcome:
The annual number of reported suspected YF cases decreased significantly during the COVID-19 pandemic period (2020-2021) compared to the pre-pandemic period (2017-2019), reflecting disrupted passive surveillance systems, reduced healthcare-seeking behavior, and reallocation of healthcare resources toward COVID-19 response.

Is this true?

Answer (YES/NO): YES